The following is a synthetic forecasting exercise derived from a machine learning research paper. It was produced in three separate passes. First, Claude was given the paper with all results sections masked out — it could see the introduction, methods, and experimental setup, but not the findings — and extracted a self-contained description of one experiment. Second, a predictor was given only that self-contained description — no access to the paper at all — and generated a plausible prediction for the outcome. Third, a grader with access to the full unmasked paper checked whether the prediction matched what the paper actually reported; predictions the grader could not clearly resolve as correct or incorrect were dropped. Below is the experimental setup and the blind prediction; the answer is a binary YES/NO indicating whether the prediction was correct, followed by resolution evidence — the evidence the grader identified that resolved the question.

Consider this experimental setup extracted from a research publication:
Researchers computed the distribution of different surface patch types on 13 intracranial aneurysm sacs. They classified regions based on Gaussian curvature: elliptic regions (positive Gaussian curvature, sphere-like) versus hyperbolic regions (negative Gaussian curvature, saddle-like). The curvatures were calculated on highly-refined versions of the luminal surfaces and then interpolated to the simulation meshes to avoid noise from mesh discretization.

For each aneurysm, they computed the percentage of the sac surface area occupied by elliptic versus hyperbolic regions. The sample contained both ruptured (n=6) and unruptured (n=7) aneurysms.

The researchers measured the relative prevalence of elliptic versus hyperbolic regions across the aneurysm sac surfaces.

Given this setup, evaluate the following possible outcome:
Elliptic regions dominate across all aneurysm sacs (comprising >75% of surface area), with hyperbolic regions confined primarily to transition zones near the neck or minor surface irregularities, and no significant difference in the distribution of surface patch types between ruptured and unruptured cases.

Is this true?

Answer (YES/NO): NO